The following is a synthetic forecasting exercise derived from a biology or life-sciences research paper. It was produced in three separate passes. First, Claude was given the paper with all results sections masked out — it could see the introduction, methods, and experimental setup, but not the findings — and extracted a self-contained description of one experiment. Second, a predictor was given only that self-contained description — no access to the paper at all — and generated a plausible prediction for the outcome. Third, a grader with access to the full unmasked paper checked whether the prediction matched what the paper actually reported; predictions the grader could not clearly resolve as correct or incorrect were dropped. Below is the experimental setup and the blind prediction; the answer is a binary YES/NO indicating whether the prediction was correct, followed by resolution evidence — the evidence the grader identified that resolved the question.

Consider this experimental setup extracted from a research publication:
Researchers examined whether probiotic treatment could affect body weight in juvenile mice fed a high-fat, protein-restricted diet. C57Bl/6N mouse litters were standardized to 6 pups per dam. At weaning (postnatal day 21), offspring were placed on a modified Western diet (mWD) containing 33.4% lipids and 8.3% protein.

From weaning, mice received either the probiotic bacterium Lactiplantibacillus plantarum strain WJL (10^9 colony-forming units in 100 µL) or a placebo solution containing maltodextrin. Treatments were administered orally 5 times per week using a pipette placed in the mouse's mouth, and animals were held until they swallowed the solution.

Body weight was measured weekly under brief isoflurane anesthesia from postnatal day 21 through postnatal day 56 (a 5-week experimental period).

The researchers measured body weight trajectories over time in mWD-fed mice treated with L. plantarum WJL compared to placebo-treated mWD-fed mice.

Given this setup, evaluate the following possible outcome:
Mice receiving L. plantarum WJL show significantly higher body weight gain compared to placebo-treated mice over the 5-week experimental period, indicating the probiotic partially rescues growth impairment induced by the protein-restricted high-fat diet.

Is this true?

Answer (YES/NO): NO